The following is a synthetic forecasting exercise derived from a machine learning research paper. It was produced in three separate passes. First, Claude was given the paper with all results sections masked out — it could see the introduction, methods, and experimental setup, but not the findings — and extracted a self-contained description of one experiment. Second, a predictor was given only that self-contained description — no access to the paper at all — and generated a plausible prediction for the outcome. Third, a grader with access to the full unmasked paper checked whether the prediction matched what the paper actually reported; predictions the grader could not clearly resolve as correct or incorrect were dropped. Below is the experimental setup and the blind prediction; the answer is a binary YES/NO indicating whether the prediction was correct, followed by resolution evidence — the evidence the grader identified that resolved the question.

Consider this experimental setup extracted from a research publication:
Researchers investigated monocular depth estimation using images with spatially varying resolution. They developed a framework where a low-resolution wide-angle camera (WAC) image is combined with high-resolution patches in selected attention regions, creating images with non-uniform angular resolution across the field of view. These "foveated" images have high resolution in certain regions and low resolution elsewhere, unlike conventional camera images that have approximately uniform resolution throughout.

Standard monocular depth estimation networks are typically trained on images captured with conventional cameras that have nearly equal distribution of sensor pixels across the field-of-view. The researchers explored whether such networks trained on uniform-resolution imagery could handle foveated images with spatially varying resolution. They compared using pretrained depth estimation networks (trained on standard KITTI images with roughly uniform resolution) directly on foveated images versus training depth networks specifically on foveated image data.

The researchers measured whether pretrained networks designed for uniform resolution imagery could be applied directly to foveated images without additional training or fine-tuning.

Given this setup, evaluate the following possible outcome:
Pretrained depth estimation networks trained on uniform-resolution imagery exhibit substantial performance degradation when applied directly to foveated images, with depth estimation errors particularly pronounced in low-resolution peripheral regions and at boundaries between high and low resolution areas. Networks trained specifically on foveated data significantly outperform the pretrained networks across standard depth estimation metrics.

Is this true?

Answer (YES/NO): NO